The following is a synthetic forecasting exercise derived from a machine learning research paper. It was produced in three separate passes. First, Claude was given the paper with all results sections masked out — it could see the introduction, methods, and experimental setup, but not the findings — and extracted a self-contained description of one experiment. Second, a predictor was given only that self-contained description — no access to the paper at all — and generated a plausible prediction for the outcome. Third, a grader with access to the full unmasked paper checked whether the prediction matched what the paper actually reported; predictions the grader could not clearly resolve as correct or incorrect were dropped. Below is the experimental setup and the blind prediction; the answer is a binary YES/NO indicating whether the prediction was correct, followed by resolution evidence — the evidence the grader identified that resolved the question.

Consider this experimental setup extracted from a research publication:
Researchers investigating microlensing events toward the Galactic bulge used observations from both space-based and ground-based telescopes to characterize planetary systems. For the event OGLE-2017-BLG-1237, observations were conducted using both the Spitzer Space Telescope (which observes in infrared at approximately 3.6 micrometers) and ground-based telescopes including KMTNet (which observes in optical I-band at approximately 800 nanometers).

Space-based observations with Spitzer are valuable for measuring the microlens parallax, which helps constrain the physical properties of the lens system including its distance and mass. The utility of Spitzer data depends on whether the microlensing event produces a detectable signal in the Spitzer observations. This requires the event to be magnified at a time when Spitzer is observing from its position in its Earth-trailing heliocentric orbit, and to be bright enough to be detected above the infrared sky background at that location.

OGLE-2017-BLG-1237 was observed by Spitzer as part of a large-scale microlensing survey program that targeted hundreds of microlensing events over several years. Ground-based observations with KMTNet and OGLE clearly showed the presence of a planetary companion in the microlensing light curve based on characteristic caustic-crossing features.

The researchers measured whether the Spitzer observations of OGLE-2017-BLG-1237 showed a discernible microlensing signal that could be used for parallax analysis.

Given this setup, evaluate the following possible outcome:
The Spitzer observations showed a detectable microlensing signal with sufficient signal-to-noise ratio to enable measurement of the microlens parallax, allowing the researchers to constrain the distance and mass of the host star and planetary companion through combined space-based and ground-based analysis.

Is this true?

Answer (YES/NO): NO